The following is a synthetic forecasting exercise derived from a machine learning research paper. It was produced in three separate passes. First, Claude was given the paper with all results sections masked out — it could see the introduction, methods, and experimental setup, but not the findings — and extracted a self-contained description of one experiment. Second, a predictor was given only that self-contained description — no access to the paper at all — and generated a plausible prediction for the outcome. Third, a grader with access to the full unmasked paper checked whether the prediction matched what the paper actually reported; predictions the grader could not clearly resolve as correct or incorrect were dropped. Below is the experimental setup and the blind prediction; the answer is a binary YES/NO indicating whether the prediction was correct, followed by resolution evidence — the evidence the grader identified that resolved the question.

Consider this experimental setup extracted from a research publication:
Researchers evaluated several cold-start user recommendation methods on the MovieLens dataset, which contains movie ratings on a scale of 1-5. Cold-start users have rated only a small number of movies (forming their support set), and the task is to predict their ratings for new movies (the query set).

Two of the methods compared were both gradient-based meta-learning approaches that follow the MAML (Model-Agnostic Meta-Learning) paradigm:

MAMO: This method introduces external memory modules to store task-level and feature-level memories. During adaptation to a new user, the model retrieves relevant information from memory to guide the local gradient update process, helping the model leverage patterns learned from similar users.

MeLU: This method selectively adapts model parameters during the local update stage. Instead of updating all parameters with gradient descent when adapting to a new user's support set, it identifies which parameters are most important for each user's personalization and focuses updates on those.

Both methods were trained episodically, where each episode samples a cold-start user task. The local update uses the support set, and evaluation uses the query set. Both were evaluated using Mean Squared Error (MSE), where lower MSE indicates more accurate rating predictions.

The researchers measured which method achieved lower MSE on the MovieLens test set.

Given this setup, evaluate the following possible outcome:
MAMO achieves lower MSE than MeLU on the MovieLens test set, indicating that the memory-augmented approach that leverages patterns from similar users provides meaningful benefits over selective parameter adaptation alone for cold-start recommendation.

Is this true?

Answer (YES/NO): YES